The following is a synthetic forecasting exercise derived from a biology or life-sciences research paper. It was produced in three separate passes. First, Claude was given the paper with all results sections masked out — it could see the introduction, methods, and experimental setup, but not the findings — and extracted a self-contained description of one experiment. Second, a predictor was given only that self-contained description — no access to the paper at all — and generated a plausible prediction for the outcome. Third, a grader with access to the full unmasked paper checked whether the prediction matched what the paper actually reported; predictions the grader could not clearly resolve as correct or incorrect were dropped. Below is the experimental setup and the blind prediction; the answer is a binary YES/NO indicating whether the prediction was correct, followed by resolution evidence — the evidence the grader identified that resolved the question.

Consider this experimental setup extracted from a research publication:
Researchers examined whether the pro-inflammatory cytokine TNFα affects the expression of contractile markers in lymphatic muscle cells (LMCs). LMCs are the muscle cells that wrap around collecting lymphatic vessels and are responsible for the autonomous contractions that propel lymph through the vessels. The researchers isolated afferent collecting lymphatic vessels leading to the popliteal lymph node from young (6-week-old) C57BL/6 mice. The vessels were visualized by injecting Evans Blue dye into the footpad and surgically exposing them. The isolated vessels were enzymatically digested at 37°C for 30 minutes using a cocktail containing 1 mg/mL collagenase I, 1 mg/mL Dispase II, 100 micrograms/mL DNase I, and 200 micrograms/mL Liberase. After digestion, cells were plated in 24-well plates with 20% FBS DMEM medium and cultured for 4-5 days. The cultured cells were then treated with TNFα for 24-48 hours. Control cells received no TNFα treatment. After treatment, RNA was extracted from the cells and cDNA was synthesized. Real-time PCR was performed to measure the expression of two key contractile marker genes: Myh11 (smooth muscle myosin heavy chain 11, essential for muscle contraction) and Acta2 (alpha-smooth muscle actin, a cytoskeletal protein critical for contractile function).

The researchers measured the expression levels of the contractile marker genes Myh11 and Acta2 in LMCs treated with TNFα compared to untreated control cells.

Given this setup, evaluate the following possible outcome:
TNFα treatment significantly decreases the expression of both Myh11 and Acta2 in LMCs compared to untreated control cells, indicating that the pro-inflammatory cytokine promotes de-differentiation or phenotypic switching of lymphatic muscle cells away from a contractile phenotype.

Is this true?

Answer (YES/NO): YES